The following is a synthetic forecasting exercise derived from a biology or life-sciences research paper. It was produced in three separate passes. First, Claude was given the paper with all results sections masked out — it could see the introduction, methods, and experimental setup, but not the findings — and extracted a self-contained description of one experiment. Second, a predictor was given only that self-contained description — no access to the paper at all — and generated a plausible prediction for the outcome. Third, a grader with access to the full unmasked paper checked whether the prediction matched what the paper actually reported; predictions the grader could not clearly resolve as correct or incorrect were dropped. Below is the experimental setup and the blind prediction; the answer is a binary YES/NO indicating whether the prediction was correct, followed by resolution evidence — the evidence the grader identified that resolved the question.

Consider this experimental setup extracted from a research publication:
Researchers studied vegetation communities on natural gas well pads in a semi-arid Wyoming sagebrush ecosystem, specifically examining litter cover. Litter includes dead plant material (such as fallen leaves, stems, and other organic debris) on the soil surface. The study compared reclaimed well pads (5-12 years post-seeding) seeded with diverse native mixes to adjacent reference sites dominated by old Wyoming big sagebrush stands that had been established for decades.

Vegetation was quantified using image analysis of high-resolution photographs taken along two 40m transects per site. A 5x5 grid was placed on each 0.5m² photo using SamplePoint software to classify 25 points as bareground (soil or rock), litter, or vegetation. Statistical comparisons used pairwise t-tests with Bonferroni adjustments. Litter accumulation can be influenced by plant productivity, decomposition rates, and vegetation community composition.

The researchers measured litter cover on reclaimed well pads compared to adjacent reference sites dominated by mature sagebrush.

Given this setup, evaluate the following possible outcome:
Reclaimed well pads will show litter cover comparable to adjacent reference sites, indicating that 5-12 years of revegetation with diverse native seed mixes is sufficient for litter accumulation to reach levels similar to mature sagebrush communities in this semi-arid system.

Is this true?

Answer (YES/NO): YES